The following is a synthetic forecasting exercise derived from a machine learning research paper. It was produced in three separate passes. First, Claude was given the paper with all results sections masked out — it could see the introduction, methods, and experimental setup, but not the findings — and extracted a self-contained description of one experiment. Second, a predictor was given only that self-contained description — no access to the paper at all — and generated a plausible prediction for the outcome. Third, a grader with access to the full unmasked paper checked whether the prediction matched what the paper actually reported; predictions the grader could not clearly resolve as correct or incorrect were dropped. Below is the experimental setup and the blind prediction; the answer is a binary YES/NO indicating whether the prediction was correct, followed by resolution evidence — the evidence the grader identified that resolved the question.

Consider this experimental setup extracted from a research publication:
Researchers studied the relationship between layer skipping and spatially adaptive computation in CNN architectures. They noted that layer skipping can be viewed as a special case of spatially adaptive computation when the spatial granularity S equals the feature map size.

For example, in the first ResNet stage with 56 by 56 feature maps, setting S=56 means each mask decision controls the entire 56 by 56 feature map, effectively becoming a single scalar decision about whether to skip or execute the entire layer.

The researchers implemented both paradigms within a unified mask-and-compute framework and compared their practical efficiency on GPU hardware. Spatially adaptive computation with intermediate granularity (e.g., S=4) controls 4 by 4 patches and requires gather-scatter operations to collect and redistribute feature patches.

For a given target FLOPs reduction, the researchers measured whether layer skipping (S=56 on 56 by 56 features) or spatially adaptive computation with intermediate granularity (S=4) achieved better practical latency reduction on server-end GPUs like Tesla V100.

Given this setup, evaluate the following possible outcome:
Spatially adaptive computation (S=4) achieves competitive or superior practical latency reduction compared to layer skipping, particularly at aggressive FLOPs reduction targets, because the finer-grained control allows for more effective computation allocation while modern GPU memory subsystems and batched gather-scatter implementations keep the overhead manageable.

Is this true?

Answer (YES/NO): NO